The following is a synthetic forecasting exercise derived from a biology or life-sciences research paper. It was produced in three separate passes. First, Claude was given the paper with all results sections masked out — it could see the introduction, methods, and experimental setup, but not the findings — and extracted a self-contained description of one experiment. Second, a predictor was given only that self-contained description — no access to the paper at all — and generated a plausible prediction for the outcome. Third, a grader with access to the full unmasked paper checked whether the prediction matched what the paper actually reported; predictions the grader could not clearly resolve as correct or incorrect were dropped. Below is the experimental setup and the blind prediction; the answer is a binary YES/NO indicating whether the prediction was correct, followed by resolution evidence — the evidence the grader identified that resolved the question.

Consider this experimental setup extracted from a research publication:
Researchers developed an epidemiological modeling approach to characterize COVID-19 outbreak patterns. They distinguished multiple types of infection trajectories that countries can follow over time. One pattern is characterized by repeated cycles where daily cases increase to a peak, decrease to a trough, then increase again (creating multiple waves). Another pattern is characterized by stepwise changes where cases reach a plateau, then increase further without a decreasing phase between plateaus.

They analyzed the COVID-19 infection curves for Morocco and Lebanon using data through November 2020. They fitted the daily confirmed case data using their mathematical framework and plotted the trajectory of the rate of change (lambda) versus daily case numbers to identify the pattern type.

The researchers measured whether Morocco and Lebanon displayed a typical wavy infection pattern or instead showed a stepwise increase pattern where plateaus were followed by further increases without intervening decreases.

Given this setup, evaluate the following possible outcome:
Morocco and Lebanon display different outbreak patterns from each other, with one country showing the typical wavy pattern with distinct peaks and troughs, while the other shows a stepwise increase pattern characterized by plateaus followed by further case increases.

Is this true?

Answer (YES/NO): NO